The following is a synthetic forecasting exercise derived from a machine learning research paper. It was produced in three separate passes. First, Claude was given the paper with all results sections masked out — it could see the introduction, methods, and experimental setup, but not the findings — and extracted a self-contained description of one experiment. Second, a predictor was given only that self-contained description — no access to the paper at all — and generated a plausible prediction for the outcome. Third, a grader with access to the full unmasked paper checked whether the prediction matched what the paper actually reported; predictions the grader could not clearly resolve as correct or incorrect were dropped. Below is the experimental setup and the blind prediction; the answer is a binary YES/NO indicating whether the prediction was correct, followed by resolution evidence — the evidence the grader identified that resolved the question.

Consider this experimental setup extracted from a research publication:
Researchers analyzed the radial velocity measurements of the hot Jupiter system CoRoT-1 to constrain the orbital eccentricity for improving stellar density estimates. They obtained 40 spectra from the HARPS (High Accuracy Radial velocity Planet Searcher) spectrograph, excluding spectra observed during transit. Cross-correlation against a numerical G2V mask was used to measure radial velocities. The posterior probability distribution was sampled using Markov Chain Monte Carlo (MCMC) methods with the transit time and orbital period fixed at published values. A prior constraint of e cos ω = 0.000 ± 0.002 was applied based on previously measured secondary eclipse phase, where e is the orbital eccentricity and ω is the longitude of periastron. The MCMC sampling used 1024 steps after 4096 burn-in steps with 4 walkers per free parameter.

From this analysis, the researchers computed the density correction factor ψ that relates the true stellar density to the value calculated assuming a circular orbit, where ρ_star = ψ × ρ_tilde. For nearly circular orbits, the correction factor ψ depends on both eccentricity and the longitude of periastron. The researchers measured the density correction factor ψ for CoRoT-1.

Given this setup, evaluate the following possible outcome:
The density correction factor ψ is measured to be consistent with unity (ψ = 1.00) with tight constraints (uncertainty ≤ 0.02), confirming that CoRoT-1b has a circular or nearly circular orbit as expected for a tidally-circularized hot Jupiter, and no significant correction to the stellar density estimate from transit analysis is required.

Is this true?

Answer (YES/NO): NO